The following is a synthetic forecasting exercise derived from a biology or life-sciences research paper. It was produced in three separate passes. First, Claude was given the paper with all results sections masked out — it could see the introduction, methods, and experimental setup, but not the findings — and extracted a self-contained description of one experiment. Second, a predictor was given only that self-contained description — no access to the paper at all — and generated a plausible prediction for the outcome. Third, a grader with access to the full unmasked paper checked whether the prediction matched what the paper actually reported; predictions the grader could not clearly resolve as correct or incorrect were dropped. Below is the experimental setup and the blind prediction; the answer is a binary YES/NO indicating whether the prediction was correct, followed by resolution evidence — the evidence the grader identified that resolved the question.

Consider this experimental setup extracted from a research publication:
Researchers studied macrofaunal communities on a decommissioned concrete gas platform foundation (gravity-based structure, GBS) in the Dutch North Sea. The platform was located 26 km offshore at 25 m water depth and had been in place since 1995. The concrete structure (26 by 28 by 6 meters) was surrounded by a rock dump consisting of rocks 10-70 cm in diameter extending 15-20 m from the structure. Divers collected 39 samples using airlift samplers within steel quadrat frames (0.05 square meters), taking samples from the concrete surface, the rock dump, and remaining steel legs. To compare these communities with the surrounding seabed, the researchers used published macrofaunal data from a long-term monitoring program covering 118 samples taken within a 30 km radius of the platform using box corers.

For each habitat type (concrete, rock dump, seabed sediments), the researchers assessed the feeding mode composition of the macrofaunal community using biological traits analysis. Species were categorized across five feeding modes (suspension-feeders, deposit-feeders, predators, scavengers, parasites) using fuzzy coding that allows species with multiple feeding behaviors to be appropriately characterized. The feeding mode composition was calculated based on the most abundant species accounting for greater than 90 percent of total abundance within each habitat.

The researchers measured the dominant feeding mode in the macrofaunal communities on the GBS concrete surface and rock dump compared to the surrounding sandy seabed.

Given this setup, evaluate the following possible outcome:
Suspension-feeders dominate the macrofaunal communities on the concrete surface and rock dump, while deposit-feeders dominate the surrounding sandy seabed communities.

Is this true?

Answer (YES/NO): NO